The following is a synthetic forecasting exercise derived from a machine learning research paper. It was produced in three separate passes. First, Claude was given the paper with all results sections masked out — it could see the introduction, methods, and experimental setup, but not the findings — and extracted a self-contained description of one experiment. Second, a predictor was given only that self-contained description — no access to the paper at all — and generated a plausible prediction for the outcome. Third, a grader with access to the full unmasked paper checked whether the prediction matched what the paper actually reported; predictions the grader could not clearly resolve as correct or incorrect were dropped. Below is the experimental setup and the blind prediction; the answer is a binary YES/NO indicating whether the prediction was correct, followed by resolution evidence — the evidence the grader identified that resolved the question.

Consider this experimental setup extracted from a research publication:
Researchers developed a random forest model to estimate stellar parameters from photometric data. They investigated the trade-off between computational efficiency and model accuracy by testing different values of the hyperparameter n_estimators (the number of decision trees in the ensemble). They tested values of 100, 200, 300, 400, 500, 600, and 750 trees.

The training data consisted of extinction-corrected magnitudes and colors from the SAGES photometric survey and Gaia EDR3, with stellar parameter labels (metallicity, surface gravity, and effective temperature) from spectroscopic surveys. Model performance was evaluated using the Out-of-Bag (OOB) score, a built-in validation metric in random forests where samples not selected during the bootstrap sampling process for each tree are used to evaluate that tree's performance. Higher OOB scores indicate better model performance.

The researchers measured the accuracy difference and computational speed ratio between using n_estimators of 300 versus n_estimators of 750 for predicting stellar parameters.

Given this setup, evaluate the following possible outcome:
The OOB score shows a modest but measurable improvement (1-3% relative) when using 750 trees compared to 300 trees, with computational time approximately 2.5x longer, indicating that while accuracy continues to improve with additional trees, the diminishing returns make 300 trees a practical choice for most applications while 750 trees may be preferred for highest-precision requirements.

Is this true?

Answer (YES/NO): NO